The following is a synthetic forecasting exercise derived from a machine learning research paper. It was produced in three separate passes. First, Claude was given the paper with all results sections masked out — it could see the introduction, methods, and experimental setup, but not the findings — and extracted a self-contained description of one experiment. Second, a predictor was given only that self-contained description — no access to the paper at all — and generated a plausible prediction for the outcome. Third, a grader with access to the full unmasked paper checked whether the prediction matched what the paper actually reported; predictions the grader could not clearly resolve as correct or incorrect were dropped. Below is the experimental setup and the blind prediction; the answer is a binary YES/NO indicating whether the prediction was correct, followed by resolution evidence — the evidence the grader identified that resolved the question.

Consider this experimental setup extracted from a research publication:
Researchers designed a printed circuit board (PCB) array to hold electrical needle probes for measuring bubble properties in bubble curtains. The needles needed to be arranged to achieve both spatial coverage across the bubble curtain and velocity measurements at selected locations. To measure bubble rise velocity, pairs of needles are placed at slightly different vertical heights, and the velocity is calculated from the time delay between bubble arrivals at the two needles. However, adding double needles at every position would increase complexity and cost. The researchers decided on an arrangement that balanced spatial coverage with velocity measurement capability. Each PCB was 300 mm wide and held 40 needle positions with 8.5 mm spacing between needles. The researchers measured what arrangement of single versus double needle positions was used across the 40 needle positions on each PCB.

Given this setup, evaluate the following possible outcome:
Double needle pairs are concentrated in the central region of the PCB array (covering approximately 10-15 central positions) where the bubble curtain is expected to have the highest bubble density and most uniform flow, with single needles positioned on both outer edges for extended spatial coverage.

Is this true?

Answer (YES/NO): NO